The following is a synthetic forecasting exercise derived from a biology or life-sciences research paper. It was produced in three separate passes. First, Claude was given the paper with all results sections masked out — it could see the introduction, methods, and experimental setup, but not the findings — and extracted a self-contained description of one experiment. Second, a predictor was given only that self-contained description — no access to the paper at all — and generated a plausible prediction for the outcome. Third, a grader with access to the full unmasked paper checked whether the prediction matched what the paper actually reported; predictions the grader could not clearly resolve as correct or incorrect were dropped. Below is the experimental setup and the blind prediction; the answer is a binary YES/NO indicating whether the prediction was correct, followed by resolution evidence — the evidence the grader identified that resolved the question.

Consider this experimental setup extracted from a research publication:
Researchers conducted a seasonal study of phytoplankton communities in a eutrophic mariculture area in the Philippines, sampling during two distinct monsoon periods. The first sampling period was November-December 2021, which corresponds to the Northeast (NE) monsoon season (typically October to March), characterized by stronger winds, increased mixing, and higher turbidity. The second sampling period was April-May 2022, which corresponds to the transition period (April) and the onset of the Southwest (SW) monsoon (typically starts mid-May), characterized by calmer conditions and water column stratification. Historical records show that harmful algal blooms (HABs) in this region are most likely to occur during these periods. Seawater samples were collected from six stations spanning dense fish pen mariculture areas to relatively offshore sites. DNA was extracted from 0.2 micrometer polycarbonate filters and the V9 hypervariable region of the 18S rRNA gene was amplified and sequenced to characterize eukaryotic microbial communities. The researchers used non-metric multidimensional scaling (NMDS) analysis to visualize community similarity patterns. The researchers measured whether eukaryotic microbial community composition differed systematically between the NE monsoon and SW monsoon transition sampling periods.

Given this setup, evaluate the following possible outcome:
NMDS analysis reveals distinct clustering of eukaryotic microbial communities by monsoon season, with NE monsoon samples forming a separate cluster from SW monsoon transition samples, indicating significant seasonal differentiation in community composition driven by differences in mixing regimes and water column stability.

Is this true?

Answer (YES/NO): YES